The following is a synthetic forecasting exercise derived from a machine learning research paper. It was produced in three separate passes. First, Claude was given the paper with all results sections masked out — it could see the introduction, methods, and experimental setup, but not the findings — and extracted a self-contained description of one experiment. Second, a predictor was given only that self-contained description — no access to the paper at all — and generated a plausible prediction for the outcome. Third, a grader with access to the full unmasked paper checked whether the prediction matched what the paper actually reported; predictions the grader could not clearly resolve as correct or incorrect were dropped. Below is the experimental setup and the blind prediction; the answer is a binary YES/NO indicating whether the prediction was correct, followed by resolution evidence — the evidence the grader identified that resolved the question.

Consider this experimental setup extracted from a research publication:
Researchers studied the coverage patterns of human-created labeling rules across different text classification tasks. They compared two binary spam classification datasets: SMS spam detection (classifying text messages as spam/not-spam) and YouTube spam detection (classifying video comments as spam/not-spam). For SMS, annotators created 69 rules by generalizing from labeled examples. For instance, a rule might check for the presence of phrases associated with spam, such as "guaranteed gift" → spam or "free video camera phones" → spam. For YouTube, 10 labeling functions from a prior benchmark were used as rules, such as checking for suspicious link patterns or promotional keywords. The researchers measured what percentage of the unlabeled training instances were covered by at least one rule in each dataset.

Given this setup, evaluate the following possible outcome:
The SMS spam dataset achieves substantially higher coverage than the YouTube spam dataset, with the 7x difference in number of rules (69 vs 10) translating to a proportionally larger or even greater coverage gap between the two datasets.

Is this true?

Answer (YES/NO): NO